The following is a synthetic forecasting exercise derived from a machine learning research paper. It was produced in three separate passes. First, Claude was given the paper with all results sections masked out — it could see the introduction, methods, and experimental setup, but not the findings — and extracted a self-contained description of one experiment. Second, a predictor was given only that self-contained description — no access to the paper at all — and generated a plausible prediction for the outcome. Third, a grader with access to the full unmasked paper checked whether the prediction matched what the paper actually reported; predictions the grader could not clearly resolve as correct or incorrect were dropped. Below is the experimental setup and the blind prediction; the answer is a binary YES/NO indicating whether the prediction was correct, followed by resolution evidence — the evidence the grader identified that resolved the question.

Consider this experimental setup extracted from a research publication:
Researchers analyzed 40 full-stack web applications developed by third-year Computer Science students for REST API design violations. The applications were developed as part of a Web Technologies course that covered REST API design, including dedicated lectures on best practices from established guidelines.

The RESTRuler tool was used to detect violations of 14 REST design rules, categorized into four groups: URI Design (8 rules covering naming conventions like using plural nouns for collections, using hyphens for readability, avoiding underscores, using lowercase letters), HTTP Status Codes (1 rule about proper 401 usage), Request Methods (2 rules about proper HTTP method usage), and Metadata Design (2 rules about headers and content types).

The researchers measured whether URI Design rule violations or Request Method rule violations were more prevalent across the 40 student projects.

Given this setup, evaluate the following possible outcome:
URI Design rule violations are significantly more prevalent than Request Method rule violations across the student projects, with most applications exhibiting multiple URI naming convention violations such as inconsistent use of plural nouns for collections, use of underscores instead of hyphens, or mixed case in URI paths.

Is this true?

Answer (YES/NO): NO